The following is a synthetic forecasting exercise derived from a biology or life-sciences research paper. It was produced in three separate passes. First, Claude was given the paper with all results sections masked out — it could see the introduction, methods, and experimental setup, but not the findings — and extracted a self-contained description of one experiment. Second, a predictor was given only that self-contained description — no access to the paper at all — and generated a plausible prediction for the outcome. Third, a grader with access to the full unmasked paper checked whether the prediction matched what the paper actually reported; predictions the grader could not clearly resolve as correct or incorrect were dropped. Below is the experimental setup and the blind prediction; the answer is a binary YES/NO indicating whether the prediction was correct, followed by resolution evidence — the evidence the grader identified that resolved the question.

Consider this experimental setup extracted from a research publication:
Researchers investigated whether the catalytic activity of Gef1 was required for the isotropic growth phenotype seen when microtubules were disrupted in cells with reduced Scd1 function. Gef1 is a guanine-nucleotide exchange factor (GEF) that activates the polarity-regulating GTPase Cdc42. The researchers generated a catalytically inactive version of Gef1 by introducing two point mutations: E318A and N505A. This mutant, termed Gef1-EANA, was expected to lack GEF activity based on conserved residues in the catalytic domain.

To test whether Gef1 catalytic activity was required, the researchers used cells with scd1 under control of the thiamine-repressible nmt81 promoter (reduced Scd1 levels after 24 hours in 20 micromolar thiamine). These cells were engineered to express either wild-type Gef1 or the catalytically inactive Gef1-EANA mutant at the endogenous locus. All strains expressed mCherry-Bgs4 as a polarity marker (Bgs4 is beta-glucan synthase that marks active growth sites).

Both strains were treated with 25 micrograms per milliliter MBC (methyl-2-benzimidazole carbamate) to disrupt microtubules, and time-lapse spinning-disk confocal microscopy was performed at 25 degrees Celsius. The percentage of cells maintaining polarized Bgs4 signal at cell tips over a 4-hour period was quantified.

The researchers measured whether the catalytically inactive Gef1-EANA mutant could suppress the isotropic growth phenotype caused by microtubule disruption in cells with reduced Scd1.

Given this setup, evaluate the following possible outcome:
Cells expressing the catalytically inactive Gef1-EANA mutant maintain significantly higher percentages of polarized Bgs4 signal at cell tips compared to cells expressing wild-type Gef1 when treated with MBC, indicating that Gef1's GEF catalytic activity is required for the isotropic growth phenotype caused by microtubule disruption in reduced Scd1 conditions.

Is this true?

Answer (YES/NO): YES